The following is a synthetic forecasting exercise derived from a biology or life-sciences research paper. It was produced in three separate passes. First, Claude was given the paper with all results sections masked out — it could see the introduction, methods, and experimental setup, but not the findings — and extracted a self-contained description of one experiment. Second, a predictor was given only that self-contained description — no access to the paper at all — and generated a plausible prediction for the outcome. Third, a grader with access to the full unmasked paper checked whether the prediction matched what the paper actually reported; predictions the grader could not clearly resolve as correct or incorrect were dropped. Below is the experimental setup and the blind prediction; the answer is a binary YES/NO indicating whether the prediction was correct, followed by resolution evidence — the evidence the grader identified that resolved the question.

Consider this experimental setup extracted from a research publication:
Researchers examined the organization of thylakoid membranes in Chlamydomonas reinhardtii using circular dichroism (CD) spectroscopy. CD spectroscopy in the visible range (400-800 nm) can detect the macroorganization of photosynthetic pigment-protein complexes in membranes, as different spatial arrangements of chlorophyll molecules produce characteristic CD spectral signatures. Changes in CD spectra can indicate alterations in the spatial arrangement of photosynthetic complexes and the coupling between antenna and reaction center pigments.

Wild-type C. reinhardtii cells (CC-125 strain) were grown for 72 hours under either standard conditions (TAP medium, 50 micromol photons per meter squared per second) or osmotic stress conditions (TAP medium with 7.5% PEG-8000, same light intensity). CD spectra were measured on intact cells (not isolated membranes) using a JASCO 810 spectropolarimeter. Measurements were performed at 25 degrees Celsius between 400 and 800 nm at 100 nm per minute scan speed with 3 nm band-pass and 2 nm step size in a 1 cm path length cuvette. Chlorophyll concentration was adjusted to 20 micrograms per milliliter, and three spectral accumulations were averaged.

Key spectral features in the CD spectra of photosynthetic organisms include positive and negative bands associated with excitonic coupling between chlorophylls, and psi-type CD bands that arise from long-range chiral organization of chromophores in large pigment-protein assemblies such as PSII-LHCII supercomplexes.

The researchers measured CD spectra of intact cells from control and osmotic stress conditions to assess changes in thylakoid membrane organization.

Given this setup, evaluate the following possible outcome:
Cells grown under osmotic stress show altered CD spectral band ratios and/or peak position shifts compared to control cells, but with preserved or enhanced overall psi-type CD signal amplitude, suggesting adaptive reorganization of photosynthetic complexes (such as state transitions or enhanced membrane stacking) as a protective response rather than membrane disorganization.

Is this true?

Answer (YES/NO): NO